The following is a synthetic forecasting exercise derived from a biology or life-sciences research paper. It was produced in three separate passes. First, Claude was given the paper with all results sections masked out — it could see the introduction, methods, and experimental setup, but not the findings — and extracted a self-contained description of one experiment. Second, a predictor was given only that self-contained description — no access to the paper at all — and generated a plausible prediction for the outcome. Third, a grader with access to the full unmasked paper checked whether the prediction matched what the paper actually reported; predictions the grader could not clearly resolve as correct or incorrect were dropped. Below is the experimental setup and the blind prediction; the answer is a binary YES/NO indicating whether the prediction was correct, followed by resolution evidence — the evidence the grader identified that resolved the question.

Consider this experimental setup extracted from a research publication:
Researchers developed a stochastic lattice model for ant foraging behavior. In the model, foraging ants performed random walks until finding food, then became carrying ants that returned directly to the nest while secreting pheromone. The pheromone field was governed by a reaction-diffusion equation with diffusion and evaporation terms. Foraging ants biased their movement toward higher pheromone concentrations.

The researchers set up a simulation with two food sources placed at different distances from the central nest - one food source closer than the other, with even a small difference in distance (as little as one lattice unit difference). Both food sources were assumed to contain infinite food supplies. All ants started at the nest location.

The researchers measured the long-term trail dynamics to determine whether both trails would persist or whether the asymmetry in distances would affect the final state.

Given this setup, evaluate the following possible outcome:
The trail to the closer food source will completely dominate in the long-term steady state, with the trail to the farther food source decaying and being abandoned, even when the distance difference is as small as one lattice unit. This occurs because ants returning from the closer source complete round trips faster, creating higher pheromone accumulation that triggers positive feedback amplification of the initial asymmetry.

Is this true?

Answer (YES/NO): YES